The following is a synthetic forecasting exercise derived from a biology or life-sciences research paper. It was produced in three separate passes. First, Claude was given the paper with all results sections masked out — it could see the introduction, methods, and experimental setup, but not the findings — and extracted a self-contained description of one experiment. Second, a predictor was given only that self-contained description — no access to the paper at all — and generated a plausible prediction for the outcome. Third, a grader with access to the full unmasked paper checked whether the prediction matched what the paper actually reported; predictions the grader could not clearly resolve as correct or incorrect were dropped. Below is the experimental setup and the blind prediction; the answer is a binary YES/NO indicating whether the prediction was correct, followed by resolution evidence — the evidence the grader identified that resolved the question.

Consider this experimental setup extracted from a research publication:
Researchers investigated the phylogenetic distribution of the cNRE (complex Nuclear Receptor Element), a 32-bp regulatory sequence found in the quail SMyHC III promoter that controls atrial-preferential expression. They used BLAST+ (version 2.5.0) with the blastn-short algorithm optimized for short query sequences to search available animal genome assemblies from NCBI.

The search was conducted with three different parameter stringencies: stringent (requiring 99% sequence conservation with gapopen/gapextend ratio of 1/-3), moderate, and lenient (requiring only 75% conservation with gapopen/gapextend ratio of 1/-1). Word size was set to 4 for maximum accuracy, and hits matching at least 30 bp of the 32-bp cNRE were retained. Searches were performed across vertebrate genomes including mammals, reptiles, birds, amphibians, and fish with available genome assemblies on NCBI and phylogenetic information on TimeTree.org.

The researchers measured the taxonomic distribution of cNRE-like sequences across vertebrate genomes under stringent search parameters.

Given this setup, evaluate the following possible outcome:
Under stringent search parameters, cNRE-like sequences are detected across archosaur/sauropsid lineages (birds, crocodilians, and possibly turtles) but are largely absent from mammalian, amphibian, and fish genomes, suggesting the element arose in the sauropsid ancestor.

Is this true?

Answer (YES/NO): NO